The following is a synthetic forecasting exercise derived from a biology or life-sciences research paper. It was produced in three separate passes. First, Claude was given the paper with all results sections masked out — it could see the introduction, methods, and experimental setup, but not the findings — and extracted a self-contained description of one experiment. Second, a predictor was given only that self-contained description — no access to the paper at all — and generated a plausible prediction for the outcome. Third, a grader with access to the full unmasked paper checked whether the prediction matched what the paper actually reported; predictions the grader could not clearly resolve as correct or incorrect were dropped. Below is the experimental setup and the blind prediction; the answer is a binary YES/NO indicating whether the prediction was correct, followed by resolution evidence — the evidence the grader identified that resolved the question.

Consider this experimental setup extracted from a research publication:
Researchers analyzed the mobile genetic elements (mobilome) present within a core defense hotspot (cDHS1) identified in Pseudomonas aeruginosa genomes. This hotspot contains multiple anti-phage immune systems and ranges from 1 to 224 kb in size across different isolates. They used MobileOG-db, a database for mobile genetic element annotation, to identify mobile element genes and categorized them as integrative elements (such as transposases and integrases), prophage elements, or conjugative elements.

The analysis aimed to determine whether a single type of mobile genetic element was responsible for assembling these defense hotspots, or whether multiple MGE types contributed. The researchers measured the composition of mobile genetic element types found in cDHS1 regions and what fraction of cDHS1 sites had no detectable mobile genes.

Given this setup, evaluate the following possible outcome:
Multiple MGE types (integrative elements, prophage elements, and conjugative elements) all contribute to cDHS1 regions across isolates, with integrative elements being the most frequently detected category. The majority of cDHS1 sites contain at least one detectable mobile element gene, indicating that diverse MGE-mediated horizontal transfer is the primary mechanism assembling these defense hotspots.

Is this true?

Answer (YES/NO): YES